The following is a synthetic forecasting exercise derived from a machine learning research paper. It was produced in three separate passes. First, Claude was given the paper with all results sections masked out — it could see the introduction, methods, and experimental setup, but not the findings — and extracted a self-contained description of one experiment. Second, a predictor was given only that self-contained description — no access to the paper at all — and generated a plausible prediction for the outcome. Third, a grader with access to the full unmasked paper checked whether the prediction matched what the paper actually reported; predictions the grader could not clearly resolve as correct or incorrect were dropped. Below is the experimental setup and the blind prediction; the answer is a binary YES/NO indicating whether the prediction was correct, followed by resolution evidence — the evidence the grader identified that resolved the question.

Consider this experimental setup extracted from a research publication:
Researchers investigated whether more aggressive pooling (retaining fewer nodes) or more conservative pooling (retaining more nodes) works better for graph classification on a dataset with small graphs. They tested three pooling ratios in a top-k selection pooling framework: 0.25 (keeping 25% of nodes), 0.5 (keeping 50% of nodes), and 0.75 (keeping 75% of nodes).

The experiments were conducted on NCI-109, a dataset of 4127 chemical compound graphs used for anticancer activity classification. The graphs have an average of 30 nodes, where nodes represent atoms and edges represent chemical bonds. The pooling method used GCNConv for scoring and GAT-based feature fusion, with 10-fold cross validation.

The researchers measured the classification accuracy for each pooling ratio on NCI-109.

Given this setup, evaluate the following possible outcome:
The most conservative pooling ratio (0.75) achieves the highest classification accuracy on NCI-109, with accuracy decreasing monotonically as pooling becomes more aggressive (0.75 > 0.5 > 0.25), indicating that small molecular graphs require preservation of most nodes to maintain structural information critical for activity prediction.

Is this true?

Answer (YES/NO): NO